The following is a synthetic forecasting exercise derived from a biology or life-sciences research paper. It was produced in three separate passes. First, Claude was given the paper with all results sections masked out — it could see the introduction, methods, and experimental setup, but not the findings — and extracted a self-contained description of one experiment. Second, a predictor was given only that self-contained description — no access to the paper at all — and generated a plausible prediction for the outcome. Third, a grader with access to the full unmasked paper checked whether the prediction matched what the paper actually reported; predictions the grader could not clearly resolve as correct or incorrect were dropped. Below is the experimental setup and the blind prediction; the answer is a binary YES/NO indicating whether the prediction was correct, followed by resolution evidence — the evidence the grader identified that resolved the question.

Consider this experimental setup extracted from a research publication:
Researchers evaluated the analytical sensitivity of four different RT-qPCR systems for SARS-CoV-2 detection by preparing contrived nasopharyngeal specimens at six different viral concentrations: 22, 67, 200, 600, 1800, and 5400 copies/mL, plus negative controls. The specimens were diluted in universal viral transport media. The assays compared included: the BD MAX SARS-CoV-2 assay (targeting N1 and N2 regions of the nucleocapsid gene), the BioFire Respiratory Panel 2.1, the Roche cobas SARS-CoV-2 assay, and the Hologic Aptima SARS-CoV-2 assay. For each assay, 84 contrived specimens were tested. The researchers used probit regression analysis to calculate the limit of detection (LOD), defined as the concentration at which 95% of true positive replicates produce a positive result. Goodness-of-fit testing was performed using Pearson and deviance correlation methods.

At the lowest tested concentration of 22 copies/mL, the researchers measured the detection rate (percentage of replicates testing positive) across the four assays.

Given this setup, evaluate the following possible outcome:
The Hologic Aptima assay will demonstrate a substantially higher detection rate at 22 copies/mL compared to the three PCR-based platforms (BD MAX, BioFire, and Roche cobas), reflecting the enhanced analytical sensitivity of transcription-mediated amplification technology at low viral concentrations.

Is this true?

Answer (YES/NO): NO